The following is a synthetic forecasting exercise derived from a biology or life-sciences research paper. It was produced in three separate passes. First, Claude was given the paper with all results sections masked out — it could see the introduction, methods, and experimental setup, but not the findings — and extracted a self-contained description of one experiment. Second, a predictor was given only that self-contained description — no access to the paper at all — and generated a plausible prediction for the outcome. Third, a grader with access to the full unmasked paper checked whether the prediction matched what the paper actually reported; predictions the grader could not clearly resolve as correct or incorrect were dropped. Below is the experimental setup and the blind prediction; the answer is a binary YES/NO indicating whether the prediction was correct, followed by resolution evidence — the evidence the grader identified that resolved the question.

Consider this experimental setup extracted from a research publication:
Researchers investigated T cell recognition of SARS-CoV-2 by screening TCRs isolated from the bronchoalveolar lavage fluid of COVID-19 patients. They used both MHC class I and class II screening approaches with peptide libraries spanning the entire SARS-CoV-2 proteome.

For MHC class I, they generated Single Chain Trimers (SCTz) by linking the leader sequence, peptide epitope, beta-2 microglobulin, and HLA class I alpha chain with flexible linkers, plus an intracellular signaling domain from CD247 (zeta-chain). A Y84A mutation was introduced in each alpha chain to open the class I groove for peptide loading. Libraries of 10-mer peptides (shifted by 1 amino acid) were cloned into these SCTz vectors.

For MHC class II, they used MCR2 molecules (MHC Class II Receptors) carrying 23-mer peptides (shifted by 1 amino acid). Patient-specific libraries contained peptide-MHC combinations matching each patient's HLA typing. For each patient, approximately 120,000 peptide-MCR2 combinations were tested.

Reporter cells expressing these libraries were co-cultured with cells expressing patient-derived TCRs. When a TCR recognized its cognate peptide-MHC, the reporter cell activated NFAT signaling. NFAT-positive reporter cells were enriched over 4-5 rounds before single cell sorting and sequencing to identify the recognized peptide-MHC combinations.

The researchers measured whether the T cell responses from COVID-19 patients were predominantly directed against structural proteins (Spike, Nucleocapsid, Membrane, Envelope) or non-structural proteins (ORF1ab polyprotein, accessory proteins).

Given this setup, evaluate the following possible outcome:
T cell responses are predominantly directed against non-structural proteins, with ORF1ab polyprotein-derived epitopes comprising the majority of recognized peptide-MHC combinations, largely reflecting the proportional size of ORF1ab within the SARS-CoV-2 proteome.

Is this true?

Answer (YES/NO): NO